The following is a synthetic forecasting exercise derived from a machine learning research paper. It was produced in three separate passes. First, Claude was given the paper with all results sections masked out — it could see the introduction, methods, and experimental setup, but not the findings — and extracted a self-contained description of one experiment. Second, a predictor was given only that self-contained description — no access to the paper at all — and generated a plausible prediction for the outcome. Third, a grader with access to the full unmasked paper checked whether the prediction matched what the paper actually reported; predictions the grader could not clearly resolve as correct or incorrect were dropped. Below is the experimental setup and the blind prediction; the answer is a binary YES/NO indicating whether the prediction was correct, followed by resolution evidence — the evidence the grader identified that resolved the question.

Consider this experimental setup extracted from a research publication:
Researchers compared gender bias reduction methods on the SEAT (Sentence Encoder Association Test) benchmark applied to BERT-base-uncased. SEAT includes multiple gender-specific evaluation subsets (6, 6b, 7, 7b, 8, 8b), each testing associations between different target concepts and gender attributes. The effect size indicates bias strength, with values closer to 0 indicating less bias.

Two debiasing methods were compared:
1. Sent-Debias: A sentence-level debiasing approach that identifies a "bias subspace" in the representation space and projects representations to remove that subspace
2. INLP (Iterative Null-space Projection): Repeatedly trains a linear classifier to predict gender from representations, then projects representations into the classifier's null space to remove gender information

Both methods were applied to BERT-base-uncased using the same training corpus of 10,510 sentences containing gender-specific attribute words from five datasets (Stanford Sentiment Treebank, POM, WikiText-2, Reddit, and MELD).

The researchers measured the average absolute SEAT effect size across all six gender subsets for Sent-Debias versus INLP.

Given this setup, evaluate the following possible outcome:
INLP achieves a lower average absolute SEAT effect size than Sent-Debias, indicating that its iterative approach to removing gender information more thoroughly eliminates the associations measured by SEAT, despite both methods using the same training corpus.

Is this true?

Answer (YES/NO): NO